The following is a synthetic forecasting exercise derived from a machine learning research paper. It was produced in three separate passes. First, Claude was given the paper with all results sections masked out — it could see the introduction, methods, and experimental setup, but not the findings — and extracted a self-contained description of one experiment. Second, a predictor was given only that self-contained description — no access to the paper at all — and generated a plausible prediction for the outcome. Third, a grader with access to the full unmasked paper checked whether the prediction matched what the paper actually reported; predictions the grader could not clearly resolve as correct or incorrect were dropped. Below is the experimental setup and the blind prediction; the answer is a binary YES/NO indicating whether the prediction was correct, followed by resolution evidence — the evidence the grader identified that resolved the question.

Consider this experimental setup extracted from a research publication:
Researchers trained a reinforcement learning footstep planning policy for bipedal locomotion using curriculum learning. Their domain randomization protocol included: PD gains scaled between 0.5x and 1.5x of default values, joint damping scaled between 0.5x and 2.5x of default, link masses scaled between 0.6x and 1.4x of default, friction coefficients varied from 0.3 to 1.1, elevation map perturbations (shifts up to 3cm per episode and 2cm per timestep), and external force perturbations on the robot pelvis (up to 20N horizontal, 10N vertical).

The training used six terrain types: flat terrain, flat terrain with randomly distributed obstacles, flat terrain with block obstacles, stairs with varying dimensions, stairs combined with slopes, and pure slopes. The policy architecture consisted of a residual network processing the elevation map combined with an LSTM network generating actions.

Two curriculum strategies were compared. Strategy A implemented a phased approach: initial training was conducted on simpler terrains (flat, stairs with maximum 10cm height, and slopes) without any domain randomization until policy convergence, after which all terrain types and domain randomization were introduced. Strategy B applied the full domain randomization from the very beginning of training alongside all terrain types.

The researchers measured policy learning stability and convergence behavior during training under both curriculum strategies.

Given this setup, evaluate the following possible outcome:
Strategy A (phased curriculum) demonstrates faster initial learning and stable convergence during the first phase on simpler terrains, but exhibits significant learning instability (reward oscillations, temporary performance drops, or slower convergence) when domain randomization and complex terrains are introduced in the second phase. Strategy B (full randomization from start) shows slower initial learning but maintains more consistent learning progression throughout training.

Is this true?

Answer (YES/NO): NO